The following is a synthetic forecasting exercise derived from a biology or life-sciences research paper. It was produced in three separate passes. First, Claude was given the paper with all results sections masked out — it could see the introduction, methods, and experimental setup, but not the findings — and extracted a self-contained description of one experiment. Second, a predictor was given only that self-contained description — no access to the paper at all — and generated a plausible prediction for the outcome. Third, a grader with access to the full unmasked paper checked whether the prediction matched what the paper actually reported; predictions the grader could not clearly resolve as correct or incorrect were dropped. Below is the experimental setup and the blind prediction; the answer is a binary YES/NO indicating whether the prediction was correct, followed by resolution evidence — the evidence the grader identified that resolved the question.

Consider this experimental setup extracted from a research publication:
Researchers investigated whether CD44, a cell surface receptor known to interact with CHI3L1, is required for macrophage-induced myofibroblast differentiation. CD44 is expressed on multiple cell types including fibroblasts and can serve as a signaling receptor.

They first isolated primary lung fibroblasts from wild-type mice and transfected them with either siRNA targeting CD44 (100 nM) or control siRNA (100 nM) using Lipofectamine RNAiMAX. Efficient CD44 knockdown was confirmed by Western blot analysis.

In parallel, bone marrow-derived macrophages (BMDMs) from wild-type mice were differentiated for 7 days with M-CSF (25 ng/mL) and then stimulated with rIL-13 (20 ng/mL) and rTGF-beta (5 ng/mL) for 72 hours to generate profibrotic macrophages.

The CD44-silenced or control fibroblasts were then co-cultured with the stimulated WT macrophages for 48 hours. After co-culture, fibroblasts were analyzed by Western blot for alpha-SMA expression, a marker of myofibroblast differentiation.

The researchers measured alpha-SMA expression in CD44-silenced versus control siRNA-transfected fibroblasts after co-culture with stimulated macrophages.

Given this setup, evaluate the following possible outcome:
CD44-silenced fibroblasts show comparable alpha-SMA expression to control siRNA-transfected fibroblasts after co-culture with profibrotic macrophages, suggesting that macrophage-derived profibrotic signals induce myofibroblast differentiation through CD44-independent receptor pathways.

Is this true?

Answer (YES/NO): NO